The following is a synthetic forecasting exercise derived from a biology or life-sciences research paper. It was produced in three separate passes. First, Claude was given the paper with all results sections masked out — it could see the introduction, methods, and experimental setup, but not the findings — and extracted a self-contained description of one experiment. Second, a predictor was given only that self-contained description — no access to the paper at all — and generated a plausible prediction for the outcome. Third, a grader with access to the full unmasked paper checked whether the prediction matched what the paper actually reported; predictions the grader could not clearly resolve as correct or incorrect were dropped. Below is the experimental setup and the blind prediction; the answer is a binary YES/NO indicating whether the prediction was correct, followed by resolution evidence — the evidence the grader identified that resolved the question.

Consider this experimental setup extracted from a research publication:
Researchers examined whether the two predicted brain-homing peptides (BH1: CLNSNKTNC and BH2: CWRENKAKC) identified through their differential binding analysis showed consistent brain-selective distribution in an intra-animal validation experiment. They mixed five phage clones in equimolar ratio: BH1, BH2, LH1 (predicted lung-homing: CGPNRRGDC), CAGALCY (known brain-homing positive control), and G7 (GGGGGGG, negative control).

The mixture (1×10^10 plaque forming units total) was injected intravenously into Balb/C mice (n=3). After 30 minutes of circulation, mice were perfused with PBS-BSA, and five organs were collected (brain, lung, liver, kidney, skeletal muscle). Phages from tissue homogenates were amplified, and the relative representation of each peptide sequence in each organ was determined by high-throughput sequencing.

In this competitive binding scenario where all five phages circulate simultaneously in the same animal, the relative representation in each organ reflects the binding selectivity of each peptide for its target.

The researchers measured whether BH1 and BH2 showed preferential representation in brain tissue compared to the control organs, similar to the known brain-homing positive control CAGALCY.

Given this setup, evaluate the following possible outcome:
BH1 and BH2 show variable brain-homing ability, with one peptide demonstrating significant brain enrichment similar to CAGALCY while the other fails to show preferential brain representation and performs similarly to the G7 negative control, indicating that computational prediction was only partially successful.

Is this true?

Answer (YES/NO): NO